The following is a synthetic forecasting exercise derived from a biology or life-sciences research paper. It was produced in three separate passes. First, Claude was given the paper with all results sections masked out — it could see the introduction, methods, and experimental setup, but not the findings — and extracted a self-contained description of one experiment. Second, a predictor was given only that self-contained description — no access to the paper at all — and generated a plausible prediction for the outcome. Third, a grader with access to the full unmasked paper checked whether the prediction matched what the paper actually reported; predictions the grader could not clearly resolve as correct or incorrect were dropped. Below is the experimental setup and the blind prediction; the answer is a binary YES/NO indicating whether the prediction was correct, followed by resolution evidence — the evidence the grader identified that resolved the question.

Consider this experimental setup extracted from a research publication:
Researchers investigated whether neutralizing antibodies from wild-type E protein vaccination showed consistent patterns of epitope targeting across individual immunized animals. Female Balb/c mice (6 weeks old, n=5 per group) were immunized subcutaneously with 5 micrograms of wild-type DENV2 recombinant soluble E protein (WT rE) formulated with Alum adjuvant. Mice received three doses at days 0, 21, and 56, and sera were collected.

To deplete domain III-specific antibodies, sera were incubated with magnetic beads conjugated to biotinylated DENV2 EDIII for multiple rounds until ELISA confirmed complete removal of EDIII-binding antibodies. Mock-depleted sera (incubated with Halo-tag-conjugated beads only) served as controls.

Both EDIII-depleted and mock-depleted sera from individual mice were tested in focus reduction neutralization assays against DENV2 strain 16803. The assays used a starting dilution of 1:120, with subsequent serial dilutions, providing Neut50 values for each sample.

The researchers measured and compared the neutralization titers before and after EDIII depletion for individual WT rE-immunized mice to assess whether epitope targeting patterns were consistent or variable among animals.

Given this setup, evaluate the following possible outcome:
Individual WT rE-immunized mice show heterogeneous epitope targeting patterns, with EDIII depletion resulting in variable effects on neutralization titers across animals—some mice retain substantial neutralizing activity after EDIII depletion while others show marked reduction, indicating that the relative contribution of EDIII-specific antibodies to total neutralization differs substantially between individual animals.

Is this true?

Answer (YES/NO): NO